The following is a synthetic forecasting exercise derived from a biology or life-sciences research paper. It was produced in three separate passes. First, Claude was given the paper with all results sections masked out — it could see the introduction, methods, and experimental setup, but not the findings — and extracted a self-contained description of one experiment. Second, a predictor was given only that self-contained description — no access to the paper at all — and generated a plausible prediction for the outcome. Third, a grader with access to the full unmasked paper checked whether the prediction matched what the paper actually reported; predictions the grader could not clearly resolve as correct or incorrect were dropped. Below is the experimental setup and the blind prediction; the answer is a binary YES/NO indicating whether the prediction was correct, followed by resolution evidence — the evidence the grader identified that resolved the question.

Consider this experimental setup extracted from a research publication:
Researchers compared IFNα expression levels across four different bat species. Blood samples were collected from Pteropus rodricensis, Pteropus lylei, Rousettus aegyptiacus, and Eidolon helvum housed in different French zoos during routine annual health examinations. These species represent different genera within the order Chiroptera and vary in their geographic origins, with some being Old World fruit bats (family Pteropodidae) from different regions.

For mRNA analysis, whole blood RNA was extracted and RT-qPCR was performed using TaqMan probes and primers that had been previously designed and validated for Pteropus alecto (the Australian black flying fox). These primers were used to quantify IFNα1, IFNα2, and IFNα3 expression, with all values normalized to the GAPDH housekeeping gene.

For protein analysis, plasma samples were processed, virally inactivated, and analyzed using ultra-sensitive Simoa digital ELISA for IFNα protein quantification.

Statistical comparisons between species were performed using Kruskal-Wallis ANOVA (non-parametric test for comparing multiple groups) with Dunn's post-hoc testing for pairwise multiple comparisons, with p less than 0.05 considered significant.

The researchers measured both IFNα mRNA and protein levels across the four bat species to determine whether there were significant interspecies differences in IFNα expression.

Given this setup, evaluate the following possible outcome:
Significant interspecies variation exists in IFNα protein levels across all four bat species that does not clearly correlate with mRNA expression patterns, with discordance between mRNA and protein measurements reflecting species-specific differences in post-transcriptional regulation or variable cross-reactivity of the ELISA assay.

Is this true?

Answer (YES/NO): YES